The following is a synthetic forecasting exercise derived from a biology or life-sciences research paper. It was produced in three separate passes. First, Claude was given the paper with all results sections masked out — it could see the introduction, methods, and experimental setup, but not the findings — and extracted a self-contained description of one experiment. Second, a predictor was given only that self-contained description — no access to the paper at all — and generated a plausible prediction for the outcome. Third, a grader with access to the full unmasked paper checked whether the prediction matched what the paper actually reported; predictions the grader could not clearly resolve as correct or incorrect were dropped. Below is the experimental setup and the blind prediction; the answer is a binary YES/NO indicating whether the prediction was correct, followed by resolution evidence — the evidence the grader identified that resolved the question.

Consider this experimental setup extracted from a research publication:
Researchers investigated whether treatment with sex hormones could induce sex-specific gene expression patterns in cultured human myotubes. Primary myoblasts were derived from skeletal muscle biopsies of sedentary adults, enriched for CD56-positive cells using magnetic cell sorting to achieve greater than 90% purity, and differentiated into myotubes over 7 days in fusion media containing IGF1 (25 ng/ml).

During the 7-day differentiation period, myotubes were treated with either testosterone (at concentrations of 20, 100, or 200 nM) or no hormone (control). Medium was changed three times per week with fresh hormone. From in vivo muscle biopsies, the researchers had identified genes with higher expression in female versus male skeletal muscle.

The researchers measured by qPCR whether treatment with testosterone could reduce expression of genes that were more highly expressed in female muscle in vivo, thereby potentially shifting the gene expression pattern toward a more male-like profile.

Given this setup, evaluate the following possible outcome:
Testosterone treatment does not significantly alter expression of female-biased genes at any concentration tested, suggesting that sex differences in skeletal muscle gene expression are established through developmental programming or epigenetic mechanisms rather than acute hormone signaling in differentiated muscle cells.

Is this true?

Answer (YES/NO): NO